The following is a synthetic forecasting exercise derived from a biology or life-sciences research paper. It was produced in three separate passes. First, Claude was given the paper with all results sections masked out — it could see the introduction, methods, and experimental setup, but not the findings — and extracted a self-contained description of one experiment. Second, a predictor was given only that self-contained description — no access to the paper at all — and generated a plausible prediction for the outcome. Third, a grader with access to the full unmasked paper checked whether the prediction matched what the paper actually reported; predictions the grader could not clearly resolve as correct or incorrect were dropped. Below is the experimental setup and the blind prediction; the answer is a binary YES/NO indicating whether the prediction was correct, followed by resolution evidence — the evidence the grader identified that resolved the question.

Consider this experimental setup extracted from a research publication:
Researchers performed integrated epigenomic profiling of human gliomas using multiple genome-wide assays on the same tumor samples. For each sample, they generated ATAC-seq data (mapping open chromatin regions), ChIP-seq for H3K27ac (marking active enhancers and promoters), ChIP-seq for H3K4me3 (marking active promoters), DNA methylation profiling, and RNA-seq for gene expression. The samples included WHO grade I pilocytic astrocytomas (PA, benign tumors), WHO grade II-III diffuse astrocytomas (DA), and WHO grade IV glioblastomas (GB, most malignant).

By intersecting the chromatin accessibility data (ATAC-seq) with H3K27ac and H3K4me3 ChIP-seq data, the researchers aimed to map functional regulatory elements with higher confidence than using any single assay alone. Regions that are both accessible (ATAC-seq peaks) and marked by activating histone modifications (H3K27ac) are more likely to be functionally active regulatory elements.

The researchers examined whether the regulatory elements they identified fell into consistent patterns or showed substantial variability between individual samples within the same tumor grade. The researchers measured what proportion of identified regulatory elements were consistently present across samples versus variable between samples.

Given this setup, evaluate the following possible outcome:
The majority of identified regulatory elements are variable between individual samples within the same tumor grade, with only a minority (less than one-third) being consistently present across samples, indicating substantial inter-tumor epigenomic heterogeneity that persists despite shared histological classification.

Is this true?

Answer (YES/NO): NO